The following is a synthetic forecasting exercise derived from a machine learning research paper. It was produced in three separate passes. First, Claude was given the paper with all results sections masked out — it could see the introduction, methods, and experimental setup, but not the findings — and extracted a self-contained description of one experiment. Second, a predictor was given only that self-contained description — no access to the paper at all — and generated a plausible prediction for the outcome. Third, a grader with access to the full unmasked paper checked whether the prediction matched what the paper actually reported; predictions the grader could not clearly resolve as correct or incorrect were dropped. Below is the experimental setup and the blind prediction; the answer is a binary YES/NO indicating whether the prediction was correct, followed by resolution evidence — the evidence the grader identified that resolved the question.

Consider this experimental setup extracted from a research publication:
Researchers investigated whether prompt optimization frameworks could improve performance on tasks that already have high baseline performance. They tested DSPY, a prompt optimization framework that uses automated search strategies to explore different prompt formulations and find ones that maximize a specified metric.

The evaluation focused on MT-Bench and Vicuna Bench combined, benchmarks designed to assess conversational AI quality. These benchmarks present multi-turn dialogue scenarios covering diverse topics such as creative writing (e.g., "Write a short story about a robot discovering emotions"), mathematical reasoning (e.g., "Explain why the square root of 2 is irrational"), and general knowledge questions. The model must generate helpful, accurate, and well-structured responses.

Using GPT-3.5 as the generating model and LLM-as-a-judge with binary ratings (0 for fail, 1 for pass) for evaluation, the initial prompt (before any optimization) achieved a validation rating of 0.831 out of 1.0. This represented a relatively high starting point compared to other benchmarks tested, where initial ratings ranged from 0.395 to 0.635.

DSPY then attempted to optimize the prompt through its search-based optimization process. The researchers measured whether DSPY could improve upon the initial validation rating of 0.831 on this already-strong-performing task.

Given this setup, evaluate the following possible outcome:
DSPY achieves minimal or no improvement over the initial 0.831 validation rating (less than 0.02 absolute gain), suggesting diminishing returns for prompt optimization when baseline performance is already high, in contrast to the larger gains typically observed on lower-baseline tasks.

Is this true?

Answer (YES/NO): YES